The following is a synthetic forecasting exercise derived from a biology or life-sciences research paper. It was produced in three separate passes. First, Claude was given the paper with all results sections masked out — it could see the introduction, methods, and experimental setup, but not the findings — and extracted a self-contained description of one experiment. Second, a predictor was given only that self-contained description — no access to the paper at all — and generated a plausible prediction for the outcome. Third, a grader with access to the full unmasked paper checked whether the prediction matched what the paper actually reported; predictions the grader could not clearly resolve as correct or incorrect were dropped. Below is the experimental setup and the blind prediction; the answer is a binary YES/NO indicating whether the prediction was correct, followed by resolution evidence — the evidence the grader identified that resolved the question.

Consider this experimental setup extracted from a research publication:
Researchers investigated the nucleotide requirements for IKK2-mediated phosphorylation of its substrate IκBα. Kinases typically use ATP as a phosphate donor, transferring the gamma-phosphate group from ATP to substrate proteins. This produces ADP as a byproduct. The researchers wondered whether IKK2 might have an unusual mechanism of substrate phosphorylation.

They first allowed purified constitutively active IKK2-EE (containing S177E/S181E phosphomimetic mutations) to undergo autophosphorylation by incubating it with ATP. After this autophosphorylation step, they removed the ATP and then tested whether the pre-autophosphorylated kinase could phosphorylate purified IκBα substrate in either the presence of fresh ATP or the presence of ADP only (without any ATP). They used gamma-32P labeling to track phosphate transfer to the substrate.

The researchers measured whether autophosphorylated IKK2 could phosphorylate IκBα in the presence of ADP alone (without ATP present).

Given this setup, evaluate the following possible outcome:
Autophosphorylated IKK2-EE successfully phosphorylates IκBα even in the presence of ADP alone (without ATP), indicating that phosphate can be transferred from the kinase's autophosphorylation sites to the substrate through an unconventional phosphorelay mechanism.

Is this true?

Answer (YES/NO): YES